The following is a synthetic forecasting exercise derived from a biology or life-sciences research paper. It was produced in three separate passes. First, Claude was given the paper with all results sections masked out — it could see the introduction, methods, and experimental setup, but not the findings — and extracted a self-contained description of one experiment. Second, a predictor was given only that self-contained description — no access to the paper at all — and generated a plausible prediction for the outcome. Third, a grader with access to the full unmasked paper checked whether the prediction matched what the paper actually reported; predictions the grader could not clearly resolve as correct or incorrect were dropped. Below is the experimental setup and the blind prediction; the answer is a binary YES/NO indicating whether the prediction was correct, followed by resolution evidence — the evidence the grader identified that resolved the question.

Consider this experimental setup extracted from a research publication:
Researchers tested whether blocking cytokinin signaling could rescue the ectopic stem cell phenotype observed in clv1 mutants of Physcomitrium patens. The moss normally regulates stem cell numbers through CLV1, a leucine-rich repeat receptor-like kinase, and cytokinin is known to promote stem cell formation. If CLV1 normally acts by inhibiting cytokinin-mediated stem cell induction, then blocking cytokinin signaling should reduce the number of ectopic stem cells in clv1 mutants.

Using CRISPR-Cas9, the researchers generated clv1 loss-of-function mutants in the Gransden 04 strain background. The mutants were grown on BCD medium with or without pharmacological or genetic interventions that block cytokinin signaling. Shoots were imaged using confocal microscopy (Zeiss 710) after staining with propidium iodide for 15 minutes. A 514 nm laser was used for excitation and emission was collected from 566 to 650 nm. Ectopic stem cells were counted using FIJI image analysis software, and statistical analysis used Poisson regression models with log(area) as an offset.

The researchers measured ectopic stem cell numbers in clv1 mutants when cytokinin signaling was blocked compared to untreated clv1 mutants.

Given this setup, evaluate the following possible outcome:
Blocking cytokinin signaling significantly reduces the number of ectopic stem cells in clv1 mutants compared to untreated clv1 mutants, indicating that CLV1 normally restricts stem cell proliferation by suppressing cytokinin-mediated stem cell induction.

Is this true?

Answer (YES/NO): NO